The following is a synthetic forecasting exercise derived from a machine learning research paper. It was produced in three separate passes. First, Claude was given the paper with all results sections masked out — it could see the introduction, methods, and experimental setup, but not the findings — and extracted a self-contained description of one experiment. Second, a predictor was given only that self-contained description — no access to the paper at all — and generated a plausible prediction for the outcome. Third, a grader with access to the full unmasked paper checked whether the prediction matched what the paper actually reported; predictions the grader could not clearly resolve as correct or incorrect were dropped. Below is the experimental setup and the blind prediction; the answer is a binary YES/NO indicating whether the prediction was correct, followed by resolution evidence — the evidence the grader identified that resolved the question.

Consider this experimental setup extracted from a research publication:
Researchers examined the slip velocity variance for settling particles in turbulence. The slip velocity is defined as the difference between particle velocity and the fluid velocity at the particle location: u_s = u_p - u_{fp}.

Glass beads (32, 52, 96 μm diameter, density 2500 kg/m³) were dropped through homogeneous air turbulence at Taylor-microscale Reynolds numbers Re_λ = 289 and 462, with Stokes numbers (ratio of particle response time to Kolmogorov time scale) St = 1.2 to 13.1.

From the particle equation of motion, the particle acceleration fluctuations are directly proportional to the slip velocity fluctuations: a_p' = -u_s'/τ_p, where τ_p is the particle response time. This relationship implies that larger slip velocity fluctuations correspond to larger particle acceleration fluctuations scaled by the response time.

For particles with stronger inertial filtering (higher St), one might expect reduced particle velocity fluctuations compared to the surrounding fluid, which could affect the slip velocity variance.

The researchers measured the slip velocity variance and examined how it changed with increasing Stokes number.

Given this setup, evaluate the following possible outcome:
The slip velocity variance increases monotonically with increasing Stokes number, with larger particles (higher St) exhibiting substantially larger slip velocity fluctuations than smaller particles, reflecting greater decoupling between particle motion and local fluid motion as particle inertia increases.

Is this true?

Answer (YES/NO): YES